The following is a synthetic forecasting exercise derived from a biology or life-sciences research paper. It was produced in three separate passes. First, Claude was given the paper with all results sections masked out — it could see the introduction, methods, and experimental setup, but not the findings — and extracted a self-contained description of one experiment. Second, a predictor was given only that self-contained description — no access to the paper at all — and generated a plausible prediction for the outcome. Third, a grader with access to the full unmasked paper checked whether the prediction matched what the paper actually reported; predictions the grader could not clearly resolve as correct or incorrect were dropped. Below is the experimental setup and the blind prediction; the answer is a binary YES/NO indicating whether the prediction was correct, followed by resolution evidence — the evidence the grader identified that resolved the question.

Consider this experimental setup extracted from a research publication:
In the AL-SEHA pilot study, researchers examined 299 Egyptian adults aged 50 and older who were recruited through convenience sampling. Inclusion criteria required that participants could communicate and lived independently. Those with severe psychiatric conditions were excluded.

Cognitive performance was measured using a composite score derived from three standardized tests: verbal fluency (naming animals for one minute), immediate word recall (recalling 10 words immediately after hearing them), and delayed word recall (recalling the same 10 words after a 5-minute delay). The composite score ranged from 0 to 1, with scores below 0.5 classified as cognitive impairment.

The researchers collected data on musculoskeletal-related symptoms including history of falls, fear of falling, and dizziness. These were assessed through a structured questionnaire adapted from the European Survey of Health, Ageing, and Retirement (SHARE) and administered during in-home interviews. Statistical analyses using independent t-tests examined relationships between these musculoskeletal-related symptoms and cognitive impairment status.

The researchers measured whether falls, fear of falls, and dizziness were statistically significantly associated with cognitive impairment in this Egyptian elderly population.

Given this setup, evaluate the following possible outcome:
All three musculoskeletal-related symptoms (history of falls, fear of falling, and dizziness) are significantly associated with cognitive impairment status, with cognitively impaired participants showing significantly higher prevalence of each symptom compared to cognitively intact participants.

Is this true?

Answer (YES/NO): YES